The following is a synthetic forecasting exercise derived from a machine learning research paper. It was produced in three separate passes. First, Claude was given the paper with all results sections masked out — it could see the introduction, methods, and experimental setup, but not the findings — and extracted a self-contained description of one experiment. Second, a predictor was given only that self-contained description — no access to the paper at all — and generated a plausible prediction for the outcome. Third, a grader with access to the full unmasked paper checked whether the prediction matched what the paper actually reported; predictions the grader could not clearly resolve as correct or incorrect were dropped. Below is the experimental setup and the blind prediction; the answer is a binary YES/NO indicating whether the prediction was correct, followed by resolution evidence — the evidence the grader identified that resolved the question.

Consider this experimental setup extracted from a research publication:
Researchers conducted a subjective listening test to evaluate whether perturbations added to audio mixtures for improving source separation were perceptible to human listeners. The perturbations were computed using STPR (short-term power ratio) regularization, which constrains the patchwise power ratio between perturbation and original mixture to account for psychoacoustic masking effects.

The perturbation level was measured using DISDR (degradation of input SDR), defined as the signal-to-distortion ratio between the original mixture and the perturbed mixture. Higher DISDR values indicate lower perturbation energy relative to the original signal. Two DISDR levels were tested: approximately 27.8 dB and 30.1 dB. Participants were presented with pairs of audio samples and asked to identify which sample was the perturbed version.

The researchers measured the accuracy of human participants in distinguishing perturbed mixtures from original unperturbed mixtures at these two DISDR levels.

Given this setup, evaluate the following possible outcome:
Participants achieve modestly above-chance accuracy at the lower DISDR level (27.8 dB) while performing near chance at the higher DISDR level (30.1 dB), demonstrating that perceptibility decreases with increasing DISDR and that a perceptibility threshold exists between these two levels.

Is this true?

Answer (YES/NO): NO